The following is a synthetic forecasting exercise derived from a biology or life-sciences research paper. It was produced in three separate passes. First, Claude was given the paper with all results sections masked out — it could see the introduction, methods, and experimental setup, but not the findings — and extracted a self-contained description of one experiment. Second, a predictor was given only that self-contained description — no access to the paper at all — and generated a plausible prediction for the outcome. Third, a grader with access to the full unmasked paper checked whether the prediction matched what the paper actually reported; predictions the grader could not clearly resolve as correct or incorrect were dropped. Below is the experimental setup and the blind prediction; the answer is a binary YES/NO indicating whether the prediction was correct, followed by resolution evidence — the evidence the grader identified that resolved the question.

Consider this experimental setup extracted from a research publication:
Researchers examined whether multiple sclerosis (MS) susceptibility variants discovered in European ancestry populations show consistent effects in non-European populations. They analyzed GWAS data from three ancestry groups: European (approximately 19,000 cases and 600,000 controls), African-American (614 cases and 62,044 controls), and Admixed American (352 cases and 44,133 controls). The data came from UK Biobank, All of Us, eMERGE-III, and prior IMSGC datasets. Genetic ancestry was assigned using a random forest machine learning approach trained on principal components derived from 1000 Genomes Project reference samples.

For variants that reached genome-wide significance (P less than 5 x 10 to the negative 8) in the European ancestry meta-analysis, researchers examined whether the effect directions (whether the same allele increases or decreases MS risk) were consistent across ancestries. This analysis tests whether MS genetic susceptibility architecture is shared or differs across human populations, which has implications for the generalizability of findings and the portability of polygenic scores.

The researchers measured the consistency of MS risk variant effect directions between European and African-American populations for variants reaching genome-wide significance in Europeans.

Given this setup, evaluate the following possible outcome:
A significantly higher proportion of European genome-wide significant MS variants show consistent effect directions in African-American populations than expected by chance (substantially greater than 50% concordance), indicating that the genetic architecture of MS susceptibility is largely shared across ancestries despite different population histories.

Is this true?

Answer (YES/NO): YES